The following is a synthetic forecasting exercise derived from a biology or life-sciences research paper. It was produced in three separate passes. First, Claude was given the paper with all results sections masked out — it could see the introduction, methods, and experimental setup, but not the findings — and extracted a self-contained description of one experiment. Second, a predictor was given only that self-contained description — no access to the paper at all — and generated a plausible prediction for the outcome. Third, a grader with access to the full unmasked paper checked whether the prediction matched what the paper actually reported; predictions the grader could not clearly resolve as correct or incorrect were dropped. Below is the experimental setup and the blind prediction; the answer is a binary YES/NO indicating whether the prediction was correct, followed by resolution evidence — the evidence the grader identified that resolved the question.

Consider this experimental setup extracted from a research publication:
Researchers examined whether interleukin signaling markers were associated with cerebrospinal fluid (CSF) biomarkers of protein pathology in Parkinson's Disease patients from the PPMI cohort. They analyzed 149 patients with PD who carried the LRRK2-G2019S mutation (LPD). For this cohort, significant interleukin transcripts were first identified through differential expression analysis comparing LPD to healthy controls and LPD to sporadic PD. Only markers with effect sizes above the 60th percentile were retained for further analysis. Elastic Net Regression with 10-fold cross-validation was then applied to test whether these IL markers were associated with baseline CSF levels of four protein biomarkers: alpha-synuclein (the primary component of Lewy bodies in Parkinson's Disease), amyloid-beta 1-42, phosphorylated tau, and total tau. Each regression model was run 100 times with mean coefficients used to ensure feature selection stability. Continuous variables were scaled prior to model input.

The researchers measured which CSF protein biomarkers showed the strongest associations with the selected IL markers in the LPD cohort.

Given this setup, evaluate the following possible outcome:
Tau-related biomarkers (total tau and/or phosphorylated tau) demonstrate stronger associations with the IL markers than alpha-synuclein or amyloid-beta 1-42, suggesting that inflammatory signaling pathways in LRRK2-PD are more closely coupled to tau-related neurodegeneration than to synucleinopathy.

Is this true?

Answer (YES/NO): YES